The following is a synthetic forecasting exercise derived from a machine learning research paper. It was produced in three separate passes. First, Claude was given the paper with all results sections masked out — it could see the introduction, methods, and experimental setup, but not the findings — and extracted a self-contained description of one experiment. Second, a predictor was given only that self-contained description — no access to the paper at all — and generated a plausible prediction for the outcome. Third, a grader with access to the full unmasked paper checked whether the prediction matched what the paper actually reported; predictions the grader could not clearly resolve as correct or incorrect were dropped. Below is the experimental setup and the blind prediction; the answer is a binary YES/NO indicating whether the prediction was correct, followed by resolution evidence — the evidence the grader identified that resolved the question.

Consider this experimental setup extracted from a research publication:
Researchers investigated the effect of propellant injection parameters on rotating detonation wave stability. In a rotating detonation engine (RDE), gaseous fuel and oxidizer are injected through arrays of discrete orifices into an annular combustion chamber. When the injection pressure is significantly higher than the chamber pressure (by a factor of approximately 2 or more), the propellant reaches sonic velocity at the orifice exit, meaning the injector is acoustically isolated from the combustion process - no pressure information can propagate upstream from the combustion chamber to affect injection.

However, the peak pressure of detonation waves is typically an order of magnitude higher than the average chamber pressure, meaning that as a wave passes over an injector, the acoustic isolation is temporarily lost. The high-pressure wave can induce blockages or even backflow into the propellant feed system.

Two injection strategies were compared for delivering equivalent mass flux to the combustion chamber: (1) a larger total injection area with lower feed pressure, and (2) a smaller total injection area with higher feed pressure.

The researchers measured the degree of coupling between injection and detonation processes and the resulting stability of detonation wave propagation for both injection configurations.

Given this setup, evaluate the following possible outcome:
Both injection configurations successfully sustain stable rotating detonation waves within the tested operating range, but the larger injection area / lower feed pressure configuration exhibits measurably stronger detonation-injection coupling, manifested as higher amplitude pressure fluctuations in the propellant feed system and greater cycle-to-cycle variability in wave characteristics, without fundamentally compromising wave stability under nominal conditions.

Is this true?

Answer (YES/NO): NO